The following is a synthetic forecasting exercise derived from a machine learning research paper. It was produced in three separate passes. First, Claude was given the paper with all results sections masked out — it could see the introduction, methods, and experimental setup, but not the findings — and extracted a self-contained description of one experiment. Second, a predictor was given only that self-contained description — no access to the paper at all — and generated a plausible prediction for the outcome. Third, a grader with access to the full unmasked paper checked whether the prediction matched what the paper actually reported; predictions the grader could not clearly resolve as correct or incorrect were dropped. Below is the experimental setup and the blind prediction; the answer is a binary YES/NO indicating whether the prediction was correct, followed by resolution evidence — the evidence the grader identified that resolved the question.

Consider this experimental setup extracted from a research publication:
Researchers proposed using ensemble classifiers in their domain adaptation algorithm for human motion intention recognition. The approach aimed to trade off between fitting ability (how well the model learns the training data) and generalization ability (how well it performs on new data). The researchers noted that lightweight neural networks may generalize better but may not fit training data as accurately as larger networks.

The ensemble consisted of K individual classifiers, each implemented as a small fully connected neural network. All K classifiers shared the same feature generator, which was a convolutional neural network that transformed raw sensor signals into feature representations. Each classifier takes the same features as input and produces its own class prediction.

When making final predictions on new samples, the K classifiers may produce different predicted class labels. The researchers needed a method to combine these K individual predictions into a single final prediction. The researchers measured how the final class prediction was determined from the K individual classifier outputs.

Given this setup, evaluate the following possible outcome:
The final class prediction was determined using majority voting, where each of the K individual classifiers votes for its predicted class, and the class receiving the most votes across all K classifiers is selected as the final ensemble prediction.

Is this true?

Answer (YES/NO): YES